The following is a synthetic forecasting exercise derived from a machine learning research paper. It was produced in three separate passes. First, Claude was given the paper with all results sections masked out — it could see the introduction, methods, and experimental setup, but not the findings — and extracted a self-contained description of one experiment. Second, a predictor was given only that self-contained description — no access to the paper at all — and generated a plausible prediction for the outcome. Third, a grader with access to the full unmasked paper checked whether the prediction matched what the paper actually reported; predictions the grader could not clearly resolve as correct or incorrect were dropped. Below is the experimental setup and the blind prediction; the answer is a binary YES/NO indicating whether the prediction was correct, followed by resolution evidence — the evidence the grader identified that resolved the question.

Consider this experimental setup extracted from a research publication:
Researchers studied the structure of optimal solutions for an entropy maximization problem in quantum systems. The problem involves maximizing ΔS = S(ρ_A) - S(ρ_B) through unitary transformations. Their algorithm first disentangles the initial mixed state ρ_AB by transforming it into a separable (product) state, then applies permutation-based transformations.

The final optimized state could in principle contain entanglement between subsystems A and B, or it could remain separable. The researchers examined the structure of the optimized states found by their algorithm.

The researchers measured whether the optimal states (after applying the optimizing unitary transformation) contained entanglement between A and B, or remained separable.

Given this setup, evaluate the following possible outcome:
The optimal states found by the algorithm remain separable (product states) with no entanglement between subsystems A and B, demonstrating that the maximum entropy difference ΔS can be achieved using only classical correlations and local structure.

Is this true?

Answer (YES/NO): YES